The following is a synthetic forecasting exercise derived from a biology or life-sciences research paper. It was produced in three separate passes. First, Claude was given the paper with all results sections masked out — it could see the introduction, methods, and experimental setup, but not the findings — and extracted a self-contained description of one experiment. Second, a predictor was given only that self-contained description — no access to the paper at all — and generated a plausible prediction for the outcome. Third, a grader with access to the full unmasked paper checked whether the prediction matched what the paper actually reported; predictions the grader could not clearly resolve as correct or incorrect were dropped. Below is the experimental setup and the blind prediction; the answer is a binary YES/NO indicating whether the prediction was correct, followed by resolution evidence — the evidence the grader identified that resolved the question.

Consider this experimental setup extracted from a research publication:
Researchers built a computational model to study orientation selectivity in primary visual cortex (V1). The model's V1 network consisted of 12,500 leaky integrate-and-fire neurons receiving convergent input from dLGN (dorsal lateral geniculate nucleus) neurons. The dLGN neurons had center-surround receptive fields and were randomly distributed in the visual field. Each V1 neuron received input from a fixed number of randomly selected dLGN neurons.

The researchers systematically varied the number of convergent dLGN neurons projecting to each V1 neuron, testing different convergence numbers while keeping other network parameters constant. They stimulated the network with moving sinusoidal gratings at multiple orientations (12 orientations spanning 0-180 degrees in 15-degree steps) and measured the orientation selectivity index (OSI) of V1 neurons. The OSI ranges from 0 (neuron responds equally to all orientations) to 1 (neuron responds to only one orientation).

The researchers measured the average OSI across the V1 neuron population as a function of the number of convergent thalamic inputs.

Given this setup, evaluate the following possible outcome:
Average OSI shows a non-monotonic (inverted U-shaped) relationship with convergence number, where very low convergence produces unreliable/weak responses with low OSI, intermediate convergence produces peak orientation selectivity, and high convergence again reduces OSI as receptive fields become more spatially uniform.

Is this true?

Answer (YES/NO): YES